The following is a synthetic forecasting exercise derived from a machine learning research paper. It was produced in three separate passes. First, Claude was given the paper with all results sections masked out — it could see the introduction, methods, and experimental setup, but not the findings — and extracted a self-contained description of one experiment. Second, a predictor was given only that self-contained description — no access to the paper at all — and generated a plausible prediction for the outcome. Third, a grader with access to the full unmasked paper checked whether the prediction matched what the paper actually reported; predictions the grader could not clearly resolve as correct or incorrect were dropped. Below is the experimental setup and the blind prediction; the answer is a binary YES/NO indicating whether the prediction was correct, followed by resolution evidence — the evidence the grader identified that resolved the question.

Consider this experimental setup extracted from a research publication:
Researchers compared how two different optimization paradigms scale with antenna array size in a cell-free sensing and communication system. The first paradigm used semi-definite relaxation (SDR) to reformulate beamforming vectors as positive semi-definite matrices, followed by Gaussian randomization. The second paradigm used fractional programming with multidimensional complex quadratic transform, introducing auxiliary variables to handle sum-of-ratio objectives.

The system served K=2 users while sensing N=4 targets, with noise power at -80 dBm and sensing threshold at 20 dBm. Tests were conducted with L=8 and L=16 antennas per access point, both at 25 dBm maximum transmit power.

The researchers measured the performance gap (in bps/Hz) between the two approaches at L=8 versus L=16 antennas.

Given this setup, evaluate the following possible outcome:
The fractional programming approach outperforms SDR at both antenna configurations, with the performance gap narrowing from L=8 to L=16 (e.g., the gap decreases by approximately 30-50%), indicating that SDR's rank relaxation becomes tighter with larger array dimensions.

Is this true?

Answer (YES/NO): NO